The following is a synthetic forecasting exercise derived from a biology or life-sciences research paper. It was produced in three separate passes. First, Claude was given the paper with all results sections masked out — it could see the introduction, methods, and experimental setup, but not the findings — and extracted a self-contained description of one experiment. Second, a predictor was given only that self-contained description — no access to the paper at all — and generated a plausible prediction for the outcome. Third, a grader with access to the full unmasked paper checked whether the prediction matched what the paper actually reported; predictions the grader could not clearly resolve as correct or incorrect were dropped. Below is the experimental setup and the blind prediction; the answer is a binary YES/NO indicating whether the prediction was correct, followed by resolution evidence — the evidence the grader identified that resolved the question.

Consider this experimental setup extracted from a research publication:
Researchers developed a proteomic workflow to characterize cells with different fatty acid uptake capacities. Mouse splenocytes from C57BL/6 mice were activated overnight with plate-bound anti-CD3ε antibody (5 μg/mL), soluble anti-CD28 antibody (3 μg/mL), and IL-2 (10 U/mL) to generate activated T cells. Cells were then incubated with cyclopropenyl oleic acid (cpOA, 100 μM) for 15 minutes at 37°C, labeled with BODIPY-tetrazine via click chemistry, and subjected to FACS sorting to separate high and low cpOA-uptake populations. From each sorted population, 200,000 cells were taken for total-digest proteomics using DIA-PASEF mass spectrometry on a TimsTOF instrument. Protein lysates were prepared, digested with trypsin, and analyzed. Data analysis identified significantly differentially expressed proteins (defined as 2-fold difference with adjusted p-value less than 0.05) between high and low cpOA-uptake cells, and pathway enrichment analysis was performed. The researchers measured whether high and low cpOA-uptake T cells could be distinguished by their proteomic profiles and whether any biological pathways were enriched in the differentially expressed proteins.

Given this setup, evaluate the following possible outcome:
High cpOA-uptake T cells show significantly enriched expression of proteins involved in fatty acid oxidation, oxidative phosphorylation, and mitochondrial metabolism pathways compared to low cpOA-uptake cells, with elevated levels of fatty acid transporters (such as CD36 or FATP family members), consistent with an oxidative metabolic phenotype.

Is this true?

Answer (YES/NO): NO